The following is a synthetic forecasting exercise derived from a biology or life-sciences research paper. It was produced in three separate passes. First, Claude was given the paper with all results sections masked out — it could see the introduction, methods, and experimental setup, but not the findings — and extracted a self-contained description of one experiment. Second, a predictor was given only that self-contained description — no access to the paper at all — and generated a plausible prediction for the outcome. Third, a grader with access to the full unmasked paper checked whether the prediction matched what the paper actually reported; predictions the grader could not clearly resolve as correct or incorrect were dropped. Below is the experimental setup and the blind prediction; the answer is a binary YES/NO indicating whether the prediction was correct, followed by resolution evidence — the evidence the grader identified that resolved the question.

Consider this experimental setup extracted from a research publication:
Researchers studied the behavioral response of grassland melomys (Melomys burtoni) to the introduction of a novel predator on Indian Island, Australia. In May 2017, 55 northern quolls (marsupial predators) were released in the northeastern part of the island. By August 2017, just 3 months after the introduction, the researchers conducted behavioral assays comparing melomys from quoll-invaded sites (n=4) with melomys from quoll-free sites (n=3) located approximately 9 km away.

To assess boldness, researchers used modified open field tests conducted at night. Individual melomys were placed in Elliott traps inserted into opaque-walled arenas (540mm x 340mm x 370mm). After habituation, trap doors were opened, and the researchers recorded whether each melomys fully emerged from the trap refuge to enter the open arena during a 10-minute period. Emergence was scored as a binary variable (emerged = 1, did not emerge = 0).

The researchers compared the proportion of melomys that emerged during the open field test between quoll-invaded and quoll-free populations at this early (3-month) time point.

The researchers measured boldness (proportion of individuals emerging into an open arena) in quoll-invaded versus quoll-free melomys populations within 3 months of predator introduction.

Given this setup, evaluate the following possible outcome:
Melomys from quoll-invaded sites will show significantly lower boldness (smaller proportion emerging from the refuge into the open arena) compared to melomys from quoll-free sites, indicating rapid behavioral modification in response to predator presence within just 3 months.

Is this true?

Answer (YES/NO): YES